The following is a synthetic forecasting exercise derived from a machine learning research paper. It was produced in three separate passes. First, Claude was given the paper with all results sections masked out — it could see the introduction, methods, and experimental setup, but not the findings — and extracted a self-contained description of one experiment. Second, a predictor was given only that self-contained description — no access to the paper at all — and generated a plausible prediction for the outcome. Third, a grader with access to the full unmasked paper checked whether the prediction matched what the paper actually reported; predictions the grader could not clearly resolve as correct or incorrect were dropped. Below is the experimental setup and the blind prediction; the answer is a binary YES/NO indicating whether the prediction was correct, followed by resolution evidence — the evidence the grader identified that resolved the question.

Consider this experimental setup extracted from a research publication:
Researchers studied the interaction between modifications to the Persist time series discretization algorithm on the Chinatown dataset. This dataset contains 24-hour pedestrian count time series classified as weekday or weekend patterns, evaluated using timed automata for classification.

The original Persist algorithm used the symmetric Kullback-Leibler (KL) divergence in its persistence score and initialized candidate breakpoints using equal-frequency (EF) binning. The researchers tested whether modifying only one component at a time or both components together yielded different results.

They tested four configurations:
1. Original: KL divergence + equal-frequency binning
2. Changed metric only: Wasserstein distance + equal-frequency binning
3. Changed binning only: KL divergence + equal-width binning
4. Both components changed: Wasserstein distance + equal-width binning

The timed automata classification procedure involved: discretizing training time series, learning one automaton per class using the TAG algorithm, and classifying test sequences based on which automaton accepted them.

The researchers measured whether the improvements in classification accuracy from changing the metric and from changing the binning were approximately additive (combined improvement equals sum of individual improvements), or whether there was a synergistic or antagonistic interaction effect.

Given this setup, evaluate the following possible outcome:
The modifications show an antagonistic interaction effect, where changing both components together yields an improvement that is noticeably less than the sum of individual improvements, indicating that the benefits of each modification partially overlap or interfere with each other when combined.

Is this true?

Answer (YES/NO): NO